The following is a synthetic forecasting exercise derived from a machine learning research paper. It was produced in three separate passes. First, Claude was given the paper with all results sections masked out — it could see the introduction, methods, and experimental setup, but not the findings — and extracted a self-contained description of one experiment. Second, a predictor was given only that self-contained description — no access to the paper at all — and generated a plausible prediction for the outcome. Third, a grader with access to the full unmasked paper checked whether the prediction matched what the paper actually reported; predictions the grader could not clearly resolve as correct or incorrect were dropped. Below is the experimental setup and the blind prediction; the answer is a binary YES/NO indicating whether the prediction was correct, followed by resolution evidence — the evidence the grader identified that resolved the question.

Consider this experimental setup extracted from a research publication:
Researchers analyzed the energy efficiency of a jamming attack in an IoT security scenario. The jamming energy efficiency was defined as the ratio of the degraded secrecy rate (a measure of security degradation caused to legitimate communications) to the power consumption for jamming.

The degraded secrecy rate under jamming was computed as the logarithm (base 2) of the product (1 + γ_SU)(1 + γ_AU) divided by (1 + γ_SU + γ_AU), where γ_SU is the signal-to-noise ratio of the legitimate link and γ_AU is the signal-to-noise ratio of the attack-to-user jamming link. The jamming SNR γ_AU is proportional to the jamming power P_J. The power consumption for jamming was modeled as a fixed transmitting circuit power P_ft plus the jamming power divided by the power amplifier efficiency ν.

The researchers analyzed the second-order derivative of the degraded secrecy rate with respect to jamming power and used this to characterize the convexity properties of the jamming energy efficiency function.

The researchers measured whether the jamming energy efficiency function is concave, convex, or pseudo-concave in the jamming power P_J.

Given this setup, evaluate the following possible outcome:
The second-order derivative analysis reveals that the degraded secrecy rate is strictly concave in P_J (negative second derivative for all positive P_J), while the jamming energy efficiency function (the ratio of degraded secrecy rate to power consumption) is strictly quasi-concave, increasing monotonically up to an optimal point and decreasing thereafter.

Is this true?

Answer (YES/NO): NO